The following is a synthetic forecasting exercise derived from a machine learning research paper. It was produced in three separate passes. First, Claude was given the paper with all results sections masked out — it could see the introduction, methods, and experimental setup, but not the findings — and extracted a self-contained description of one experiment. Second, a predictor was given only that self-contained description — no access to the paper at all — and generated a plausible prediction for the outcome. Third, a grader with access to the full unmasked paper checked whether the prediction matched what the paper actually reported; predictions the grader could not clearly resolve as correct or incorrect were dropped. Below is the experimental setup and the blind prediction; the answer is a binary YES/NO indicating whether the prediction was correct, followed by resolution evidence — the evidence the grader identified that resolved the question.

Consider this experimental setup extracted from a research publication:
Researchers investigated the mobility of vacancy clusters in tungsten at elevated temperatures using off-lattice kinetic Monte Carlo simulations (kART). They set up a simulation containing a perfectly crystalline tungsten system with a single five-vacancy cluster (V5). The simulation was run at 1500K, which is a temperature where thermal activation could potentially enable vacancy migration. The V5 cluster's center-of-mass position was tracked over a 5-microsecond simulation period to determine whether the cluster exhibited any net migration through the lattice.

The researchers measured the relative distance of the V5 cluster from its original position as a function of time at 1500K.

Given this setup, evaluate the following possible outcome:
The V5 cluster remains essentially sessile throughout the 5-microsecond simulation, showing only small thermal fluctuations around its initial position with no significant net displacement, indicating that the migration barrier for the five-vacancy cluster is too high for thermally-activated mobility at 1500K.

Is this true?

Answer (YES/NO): YES